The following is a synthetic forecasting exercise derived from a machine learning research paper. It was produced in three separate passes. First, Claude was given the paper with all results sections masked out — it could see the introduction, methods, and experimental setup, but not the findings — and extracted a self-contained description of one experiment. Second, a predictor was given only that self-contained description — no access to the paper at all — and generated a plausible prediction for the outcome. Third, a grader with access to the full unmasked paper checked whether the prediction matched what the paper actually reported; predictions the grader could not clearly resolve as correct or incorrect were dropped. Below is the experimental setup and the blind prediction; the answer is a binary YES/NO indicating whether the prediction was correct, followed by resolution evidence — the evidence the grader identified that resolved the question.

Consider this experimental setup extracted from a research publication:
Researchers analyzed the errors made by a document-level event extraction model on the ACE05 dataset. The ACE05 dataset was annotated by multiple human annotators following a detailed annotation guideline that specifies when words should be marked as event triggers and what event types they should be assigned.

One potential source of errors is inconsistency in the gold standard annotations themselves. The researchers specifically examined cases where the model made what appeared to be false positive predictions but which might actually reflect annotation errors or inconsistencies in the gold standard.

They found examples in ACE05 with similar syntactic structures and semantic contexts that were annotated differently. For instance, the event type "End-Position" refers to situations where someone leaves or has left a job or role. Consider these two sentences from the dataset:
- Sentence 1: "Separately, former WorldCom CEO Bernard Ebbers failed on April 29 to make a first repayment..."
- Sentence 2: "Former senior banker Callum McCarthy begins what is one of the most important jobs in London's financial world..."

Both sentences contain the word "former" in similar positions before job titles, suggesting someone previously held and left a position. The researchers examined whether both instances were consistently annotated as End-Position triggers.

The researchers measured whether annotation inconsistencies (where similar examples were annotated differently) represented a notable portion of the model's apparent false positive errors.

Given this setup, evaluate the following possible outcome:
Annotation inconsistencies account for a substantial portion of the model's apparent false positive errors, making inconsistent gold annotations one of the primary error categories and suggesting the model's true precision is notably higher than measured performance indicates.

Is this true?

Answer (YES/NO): YES